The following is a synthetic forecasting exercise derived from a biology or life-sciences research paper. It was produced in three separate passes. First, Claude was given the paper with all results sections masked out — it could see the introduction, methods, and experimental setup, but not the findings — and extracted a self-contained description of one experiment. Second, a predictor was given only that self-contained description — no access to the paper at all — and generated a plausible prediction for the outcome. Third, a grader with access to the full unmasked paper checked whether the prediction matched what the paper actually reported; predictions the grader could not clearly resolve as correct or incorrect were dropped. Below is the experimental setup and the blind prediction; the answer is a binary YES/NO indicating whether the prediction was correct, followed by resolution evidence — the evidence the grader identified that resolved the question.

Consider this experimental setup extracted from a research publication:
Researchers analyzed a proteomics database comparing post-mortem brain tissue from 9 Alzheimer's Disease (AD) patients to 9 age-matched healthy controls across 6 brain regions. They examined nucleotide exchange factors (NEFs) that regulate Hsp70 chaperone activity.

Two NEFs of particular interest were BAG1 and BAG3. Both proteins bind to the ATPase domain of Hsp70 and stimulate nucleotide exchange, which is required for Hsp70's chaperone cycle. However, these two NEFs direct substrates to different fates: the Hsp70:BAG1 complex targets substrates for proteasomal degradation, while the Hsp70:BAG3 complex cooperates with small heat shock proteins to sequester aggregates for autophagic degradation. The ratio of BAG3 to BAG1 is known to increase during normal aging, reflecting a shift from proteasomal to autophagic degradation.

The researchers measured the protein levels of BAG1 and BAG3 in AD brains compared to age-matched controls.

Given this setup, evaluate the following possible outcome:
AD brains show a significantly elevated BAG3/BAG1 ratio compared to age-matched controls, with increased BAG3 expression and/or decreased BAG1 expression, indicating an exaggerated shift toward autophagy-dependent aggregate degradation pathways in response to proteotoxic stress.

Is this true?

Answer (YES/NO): YES